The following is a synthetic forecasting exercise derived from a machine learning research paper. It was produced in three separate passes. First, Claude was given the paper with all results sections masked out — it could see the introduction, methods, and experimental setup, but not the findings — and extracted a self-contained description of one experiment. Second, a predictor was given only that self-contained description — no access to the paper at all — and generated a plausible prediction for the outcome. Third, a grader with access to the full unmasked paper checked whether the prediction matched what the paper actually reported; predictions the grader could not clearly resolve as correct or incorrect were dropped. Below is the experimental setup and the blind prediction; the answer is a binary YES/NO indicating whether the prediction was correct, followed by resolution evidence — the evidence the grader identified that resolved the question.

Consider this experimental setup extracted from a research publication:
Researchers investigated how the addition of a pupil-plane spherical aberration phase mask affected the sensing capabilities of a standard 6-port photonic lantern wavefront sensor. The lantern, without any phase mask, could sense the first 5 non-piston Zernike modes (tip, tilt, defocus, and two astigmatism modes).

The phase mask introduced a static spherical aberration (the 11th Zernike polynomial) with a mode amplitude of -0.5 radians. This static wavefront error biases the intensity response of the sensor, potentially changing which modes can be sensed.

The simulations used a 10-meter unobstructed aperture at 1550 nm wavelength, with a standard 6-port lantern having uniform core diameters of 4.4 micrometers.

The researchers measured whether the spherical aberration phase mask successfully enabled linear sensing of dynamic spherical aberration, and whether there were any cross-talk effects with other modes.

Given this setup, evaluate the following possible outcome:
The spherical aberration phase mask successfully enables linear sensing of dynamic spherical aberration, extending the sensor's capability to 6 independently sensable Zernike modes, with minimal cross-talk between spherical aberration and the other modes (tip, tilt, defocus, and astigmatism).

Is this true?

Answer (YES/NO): NO